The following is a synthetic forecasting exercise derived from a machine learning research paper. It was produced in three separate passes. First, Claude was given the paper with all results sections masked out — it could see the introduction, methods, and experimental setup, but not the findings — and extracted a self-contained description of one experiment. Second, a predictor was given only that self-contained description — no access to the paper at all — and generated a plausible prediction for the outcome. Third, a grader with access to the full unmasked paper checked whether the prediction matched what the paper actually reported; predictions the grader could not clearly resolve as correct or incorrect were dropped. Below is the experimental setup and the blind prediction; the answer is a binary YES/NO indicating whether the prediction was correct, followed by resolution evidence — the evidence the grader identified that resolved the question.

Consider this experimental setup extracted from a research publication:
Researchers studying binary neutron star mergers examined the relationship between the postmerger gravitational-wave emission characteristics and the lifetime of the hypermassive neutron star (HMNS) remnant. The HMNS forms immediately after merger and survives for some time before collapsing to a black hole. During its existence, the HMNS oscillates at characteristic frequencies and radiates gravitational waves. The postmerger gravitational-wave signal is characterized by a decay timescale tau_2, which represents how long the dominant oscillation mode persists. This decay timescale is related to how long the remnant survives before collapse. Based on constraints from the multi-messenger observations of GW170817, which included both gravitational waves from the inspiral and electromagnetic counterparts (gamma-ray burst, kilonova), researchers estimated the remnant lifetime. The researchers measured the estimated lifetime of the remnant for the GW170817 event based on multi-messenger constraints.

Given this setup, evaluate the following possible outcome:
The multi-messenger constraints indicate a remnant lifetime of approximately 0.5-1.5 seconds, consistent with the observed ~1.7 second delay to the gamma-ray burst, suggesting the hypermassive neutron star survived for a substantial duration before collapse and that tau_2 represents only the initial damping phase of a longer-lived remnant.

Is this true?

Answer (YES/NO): YES